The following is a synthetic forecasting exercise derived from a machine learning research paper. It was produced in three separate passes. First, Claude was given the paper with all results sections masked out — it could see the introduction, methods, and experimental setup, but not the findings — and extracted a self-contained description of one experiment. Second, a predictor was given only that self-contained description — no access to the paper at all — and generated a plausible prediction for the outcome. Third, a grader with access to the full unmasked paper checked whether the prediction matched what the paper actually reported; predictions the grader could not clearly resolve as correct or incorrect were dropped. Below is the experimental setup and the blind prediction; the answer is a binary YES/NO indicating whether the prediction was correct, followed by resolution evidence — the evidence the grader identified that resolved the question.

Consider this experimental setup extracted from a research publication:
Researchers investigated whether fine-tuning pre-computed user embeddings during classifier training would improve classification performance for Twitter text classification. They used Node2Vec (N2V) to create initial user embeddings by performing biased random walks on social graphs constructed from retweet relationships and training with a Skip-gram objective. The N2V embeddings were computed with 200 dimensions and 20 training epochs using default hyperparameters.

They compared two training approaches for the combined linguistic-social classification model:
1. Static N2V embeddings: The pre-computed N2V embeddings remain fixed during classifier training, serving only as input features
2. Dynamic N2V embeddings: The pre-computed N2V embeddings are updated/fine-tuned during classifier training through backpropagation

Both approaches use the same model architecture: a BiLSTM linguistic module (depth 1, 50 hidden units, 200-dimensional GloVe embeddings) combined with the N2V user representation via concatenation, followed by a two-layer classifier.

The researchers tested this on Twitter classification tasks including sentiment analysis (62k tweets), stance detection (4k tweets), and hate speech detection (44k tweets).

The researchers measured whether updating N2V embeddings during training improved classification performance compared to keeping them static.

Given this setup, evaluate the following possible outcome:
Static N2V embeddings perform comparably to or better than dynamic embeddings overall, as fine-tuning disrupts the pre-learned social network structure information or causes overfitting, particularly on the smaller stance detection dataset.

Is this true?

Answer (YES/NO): YES